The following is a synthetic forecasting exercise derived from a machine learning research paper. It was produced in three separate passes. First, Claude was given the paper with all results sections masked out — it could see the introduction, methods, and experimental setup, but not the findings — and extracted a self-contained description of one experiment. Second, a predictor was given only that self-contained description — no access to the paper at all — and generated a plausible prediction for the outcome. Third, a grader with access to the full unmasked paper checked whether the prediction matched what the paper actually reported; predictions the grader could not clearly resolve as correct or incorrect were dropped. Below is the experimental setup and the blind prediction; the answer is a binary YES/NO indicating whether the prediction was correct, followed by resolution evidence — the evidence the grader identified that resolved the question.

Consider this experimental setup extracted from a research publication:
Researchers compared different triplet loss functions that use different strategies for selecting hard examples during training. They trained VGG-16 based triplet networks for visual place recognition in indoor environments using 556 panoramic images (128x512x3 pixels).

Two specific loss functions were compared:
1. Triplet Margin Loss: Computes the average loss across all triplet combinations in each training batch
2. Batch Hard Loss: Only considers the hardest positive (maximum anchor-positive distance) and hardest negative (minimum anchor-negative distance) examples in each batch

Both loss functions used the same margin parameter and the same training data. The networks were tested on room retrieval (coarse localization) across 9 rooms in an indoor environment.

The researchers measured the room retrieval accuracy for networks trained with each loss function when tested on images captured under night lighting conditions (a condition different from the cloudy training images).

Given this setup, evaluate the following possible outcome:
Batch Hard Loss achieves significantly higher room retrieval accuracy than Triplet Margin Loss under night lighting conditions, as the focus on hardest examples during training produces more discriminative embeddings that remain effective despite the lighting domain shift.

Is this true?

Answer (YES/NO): NO